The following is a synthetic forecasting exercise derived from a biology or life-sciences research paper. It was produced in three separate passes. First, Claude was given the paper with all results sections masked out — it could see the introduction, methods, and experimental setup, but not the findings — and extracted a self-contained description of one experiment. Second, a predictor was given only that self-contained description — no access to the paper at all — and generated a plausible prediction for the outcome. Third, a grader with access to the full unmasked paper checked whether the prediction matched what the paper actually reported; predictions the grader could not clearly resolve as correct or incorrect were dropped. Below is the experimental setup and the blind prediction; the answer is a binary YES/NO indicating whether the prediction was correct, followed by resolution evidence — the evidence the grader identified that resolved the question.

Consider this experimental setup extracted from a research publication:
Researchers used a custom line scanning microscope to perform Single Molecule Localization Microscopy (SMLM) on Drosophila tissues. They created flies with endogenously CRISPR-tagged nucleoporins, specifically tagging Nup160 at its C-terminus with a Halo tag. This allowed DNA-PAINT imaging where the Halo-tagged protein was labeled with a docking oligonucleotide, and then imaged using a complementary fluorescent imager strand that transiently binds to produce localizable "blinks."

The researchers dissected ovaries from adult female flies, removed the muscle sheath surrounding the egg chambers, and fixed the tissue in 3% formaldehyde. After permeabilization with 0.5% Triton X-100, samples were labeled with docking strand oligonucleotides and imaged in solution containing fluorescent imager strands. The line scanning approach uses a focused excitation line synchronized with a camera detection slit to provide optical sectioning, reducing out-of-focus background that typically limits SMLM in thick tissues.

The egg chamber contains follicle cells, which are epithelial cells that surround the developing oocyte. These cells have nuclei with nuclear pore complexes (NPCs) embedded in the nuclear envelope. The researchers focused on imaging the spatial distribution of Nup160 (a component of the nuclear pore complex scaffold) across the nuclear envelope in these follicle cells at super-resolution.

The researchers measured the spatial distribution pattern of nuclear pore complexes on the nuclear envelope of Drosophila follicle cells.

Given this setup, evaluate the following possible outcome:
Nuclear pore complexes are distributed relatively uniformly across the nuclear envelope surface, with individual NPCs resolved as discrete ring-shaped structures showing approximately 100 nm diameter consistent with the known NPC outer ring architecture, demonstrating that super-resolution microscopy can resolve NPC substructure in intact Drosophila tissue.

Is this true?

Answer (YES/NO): NO